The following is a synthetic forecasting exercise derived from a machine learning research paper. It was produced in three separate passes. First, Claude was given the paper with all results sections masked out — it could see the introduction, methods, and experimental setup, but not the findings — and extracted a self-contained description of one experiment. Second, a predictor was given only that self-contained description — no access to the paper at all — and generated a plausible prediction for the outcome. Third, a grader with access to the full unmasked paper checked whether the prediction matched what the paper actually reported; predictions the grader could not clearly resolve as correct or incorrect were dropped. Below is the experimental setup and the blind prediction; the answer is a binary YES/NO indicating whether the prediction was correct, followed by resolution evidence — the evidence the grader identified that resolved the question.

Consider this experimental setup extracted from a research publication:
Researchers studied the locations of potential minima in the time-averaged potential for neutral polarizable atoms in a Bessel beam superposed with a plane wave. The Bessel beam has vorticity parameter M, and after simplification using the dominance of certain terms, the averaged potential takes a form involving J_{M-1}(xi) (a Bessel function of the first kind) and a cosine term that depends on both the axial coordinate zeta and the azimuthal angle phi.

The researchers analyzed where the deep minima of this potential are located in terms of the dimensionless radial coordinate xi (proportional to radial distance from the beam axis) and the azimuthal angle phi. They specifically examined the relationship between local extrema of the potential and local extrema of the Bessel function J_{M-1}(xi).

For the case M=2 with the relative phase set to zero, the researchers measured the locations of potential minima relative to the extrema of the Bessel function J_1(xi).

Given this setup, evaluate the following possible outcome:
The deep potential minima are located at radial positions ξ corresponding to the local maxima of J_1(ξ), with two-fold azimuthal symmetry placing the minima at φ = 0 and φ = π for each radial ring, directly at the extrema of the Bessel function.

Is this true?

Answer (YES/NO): NO